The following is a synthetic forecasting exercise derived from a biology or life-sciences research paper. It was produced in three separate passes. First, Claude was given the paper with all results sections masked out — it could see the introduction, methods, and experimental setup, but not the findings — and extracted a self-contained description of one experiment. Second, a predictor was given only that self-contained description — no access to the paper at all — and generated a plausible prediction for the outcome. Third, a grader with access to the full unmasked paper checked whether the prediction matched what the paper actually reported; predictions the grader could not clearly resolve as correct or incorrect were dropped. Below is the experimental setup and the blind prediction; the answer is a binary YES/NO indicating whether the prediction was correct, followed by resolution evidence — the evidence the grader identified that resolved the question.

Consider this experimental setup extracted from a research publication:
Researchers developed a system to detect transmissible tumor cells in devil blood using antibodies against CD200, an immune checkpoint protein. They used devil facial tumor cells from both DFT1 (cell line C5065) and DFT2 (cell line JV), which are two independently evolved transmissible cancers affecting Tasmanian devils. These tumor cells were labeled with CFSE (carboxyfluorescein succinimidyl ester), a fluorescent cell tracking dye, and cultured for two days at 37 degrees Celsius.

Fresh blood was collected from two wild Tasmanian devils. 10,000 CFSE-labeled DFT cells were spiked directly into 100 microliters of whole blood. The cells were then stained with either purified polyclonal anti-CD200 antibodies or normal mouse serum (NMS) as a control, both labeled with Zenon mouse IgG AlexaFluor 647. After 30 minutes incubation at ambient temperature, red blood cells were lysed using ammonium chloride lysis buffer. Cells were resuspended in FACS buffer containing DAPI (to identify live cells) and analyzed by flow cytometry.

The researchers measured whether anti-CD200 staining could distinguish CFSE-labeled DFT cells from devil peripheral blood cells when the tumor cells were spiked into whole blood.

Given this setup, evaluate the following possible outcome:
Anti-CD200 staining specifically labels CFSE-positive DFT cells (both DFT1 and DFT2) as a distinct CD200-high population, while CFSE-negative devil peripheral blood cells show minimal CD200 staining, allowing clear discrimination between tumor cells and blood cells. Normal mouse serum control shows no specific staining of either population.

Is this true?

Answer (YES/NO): NO